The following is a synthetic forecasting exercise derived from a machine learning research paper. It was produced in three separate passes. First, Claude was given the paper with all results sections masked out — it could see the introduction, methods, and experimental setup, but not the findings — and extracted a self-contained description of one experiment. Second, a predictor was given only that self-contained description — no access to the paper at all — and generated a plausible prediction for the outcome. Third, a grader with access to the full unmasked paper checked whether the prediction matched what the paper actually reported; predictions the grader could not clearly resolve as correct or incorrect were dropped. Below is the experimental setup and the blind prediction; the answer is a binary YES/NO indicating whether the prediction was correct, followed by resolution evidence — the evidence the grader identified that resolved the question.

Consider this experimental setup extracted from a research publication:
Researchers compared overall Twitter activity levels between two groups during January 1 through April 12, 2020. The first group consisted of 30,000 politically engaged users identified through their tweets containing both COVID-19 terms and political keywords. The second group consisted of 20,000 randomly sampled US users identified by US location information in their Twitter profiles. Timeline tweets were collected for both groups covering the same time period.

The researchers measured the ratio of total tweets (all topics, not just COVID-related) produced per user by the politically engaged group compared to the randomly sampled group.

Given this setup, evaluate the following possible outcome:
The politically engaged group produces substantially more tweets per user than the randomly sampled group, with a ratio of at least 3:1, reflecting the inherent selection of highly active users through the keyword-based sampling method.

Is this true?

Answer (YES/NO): YES